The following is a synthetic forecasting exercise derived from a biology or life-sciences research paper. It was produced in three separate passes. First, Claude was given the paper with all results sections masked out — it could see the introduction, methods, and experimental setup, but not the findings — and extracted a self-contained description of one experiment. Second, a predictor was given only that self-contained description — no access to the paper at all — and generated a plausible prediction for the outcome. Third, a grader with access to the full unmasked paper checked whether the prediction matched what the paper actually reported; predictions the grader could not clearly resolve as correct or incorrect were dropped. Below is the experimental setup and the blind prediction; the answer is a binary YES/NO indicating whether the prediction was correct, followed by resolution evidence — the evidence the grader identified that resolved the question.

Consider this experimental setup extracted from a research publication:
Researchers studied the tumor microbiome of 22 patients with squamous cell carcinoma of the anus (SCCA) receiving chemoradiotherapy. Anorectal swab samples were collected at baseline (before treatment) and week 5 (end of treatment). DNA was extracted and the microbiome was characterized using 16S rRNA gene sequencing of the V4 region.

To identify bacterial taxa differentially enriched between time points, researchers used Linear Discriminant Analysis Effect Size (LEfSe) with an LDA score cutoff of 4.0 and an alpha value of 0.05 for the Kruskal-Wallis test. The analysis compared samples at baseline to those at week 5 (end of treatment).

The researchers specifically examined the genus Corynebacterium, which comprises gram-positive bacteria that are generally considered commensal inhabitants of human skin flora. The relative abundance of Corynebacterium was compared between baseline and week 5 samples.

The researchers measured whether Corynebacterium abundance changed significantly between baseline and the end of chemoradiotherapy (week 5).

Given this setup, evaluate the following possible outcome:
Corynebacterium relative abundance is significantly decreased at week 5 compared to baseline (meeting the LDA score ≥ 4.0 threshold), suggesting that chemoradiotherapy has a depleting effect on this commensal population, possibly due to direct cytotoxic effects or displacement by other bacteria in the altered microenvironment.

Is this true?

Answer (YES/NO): NO